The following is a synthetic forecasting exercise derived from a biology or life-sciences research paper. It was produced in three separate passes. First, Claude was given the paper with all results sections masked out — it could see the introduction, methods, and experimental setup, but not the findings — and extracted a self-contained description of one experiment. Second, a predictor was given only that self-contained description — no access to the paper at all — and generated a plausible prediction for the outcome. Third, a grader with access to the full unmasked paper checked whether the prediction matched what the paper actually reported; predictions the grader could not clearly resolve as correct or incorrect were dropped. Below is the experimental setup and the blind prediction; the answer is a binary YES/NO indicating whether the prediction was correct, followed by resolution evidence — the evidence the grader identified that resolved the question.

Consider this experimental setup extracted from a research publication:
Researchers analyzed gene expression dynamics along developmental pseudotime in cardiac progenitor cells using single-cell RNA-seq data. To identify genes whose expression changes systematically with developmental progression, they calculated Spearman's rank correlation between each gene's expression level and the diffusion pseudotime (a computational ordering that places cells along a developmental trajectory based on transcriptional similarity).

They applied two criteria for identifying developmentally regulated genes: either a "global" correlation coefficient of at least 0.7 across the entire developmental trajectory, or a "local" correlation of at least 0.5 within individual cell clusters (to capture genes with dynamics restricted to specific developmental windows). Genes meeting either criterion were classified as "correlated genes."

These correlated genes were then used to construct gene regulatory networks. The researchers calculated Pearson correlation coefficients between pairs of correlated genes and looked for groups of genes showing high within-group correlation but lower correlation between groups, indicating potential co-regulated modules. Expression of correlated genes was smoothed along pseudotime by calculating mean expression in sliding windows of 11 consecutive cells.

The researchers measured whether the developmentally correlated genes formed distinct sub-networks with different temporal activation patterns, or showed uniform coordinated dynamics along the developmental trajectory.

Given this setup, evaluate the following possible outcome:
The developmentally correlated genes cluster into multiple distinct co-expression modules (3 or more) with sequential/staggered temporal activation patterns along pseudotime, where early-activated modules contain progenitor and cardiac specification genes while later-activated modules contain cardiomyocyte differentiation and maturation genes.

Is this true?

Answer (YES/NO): NO